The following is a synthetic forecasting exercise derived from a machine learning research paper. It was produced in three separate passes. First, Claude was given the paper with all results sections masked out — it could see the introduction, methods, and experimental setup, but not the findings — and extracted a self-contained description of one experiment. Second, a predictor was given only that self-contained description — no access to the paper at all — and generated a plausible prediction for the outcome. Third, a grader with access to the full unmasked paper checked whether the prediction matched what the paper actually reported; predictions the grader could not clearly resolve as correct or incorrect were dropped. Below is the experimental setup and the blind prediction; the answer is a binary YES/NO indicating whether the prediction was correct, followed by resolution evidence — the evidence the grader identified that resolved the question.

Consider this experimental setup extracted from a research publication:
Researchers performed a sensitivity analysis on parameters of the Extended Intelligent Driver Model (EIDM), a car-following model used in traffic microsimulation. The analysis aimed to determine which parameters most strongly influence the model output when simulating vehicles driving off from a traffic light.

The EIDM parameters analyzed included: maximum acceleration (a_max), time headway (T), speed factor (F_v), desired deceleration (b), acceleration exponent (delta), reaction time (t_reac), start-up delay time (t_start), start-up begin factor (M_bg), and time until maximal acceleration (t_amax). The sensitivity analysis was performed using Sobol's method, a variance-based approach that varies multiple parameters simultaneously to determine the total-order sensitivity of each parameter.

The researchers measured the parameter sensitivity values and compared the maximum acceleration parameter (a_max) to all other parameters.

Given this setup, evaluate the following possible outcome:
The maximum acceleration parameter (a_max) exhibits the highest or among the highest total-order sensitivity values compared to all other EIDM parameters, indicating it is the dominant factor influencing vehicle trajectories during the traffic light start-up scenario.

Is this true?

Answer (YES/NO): YES